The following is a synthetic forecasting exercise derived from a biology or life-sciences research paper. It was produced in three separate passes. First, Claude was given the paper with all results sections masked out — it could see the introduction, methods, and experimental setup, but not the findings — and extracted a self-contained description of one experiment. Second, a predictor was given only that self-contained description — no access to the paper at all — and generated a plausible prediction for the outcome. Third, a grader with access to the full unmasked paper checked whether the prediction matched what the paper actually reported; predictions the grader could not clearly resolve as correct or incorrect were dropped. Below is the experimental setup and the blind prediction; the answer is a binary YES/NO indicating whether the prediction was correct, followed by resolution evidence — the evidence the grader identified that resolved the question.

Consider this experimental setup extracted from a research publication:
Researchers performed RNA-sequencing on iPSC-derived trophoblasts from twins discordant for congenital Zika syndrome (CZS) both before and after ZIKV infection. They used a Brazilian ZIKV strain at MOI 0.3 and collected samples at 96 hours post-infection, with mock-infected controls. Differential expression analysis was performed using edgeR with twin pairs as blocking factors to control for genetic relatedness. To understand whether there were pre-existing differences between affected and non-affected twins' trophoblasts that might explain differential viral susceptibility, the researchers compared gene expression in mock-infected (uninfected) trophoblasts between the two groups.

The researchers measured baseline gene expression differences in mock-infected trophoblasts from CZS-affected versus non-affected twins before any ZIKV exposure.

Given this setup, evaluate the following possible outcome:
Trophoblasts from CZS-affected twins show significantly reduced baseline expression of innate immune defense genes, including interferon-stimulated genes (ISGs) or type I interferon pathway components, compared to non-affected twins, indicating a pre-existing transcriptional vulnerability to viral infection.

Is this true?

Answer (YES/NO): NO